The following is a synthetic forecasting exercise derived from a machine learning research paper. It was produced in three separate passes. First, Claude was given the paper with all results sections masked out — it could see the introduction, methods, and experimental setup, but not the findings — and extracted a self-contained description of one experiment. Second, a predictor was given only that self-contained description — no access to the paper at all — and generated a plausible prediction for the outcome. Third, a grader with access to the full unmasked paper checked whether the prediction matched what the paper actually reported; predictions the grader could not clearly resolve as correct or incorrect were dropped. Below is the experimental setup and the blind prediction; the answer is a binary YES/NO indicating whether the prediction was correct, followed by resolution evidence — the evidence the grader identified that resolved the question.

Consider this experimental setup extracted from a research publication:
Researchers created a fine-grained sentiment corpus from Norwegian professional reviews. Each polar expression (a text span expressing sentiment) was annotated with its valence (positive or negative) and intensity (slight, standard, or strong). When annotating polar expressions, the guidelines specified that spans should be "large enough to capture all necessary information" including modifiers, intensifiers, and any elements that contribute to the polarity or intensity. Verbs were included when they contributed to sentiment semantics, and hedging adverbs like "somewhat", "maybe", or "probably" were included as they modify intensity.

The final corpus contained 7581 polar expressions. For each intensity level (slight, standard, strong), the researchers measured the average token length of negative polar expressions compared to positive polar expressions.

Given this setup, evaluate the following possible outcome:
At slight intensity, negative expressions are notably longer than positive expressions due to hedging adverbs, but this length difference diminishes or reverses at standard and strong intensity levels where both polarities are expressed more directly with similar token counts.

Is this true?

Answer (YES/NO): NO